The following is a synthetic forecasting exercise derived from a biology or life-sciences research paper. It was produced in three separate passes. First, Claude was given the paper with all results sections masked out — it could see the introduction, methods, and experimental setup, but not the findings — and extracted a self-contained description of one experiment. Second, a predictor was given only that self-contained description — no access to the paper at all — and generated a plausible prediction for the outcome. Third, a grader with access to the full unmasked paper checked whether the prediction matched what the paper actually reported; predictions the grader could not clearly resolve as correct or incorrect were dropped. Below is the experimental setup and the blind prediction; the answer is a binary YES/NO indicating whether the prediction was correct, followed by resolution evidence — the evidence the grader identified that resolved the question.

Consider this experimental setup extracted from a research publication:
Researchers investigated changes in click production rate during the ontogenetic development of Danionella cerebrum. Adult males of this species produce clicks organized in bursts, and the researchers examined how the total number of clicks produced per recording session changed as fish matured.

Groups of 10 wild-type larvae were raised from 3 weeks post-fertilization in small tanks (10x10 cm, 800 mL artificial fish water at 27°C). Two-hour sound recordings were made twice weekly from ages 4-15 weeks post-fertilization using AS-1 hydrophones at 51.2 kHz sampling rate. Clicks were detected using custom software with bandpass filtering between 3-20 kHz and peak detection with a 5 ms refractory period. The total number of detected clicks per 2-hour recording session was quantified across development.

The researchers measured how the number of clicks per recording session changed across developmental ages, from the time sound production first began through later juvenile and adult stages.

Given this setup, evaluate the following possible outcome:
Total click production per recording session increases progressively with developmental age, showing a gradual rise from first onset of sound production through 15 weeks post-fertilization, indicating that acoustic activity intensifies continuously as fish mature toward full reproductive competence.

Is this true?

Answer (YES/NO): NO